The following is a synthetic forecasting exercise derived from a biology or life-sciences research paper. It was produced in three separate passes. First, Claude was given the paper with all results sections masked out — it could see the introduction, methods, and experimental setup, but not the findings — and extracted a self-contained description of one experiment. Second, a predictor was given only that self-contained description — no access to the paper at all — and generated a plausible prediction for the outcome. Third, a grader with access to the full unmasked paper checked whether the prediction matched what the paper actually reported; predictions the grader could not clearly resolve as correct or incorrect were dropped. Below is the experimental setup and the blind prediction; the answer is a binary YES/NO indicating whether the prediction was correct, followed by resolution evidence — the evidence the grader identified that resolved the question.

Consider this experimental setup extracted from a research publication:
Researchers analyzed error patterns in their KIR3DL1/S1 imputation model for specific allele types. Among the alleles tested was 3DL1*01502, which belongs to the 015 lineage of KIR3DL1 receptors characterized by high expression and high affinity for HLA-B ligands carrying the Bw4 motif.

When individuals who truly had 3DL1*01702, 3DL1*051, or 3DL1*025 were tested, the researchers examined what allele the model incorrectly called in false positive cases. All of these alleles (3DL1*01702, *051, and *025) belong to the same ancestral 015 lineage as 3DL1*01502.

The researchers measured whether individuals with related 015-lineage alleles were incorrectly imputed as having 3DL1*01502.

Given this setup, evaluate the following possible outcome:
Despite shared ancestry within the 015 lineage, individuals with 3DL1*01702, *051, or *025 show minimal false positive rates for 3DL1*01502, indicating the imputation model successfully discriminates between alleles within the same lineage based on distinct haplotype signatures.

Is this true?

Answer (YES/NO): NO